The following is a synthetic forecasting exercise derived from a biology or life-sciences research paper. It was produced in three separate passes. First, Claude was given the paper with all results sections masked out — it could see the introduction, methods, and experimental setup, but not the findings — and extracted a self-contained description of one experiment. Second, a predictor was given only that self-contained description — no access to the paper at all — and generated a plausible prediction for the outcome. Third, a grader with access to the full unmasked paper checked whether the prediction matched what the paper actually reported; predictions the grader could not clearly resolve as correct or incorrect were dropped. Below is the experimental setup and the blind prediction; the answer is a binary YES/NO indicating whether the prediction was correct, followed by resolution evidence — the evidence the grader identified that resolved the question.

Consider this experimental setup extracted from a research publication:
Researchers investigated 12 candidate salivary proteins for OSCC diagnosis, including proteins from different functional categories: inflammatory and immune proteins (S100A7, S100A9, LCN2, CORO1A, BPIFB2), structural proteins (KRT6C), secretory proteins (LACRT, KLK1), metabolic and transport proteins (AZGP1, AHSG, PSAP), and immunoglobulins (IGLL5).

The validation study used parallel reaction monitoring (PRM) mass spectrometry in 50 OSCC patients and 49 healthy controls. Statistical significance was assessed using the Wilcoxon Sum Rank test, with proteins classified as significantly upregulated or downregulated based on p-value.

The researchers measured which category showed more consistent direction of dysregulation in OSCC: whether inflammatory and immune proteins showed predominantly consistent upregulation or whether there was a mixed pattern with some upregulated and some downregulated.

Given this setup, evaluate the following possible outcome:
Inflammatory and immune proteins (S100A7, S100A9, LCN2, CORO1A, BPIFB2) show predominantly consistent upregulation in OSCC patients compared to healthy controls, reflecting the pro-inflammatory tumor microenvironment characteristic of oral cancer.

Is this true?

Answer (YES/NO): NO